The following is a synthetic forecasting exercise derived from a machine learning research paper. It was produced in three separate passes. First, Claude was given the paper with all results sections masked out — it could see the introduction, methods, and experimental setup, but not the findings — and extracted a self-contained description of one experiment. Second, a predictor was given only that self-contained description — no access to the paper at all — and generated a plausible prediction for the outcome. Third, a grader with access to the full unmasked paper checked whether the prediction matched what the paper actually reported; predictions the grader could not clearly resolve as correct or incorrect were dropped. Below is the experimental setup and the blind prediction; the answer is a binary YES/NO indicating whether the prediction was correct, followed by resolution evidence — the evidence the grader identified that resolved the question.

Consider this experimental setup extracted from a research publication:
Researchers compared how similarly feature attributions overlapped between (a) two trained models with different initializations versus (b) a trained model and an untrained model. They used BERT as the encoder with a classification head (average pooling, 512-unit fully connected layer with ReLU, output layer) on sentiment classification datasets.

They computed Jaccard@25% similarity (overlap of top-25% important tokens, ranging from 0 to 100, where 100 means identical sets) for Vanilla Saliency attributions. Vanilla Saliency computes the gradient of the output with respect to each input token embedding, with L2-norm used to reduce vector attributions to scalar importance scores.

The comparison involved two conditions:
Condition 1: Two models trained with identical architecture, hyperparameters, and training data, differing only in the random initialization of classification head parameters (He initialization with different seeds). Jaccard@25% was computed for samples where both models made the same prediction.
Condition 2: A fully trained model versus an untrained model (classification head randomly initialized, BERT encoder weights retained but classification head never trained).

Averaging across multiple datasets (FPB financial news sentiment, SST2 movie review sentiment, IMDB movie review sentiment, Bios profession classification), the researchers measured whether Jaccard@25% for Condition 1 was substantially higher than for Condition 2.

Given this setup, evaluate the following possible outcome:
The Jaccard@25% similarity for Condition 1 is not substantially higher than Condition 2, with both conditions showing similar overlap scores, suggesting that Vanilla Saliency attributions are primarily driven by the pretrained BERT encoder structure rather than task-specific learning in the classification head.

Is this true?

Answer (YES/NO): YES